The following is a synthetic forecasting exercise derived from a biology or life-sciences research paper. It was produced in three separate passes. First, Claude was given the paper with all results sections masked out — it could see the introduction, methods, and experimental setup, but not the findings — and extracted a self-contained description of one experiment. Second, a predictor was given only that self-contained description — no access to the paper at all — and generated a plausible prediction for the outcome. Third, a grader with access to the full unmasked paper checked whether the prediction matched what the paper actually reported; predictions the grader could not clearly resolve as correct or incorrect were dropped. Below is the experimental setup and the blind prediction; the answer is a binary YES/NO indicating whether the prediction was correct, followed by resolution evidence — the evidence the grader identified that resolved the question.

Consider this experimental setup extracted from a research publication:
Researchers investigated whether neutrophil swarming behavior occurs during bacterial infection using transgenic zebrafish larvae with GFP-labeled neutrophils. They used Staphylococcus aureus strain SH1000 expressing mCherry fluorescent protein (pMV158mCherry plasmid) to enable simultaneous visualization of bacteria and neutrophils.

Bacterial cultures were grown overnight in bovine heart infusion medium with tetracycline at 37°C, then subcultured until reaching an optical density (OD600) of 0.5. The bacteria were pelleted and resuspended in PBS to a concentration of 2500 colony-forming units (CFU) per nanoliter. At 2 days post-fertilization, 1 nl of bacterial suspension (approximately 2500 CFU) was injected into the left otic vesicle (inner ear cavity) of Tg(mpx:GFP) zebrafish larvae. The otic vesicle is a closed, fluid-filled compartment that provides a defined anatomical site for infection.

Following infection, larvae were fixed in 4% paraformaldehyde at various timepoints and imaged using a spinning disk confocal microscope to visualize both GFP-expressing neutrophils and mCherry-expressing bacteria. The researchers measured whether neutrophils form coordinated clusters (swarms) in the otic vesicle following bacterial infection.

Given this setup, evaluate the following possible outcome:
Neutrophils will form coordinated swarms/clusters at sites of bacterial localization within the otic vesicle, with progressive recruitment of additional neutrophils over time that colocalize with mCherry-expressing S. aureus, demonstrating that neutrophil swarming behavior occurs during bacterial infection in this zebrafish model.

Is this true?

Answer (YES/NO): YES